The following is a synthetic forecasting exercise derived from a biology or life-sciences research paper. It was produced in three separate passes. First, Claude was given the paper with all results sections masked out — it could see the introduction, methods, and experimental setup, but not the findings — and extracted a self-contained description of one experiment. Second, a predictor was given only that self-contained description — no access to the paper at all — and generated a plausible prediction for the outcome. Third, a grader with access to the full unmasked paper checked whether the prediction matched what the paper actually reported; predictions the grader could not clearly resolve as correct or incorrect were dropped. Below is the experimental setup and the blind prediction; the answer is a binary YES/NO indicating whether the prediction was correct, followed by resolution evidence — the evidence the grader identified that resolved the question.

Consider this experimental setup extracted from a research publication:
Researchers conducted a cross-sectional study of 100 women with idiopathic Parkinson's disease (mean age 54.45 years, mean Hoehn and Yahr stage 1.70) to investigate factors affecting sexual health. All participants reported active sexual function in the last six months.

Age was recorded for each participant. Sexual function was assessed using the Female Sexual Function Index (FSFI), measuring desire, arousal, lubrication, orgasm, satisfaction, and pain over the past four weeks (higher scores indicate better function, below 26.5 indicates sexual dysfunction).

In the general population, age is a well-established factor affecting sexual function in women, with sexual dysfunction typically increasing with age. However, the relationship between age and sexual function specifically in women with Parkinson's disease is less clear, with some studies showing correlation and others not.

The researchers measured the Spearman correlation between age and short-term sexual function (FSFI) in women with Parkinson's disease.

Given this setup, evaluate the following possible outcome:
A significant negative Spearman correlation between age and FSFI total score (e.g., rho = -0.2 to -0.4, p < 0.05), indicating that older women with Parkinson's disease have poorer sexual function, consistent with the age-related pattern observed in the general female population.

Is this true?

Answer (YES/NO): NO